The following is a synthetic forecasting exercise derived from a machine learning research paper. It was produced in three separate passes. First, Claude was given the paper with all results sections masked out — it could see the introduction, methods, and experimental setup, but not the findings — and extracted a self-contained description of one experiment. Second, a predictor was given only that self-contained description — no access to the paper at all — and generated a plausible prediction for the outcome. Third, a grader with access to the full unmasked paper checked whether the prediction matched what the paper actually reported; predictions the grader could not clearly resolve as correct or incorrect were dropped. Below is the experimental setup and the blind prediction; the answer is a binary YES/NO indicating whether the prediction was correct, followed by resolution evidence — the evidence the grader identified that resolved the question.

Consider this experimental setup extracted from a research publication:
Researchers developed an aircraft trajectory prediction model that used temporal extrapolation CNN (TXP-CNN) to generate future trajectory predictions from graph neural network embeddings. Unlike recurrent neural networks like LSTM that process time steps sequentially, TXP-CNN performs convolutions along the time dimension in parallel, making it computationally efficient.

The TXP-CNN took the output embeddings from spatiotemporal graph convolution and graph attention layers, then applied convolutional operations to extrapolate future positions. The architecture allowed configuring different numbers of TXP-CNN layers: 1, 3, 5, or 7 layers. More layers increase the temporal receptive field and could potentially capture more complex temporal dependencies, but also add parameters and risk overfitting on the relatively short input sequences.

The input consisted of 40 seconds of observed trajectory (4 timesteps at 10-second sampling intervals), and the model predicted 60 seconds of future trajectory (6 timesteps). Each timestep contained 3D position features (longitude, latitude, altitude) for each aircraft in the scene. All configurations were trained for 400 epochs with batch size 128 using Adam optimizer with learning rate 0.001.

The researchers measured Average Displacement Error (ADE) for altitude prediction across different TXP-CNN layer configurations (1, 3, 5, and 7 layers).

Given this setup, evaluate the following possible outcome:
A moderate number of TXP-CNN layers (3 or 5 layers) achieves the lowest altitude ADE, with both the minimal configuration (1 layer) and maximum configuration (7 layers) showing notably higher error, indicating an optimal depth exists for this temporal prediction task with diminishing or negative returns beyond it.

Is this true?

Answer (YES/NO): NO